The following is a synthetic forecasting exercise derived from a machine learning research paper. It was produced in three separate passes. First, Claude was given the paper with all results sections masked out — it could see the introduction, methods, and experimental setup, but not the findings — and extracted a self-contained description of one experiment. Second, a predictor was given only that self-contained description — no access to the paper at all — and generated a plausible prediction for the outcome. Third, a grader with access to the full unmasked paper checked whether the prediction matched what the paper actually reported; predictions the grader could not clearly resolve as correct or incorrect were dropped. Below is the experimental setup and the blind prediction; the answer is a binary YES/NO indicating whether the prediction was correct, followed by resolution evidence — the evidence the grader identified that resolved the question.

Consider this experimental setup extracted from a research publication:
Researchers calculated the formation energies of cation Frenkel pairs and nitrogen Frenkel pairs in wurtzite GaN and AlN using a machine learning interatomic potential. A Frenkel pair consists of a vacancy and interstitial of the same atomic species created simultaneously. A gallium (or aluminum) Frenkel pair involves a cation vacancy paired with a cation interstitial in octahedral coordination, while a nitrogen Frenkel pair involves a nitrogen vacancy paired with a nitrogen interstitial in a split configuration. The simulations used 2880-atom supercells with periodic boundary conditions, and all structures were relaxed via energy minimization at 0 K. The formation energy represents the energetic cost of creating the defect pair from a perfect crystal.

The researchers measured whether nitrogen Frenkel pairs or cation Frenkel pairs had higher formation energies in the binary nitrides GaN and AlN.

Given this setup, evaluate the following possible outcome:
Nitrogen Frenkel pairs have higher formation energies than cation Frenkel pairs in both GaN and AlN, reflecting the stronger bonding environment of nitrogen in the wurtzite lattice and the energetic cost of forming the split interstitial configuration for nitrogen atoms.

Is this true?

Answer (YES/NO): NO